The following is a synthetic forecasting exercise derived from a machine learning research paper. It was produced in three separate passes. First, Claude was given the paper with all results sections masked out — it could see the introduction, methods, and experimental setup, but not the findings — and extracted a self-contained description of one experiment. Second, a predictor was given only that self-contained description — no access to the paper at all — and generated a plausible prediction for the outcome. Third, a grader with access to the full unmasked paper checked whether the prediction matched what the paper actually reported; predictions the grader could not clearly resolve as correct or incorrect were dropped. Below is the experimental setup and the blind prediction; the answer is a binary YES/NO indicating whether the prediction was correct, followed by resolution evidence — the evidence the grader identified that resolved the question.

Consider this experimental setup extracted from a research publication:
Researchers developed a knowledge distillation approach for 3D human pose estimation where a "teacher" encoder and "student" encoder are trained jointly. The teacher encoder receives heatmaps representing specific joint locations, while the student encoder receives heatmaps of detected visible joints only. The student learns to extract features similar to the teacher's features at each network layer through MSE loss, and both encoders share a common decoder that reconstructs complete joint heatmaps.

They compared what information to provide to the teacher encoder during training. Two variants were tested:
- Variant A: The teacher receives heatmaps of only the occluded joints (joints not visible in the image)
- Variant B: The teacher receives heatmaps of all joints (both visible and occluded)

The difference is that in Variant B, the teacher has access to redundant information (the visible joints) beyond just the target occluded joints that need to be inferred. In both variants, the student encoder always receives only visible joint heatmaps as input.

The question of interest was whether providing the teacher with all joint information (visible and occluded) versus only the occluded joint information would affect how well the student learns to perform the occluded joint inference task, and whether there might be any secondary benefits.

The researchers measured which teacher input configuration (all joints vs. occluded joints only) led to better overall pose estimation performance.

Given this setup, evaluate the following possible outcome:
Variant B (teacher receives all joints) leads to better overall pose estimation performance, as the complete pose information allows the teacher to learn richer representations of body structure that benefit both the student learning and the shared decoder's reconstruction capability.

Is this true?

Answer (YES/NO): YES